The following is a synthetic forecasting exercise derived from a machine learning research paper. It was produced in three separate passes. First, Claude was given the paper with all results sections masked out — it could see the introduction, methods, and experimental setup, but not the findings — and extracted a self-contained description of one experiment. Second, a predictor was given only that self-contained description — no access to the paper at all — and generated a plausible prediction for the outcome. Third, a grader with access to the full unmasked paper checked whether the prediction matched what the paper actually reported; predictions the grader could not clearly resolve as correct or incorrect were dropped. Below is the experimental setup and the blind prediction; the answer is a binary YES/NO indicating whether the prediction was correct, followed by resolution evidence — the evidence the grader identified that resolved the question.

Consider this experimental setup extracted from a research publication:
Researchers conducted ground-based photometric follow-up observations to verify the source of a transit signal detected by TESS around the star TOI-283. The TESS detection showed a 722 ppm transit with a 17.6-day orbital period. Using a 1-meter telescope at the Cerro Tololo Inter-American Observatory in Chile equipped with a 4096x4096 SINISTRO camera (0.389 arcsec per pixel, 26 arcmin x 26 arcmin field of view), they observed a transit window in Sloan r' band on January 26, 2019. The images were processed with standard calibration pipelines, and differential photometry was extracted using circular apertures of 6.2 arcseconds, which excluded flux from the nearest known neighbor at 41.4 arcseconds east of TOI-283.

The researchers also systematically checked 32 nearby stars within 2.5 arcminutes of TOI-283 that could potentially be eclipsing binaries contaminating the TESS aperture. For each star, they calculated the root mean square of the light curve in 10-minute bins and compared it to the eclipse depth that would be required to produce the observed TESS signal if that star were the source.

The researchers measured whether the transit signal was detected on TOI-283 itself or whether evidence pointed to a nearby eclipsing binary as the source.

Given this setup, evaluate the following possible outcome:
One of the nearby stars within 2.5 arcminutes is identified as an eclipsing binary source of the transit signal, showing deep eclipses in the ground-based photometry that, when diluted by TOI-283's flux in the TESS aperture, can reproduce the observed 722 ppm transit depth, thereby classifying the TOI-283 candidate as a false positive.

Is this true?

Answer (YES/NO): NO